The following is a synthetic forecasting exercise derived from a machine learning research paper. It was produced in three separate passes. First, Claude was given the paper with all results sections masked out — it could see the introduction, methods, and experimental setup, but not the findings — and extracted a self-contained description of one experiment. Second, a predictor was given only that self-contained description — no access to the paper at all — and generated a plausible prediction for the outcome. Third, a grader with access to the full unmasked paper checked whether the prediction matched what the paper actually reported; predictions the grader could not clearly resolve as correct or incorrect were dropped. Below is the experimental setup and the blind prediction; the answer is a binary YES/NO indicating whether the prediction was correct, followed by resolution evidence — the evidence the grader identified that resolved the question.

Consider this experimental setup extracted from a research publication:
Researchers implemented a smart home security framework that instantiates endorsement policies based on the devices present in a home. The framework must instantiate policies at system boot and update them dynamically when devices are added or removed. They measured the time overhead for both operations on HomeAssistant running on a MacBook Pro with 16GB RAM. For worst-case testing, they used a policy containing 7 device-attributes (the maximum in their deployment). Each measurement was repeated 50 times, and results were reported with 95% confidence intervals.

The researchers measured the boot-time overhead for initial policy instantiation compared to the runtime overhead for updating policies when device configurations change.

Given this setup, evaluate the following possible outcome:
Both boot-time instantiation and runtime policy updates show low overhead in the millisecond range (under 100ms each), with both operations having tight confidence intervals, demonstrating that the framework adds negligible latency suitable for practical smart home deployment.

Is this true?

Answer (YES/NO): YES